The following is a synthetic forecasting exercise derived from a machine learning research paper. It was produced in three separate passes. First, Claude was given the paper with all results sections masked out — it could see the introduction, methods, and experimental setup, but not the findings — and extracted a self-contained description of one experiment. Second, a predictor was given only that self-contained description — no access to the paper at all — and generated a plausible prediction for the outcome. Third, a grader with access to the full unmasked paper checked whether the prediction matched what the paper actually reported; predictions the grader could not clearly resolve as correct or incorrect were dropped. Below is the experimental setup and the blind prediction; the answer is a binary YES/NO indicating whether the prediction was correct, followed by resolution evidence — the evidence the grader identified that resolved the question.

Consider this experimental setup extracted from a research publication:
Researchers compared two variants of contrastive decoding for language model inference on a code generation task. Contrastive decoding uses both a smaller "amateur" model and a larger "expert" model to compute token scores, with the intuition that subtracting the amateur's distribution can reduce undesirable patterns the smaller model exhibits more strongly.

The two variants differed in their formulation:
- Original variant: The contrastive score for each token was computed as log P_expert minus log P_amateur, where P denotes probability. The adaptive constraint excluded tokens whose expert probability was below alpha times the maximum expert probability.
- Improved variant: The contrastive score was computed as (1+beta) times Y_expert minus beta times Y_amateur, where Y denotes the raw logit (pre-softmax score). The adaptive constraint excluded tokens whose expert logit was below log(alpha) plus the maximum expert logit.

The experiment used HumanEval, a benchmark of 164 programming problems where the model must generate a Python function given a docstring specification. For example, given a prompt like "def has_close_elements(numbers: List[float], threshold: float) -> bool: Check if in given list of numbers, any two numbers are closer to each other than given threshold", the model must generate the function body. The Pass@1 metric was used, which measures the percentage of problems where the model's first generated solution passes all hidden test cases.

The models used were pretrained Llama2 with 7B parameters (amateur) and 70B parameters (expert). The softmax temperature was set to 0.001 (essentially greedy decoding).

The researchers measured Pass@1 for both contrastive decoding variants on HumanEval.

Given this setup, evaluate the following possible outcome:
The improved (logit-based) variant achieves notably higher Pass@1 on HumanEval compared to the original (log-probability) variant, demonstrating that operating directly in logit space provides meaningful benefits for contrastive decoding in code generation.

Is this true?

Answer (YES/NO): NO